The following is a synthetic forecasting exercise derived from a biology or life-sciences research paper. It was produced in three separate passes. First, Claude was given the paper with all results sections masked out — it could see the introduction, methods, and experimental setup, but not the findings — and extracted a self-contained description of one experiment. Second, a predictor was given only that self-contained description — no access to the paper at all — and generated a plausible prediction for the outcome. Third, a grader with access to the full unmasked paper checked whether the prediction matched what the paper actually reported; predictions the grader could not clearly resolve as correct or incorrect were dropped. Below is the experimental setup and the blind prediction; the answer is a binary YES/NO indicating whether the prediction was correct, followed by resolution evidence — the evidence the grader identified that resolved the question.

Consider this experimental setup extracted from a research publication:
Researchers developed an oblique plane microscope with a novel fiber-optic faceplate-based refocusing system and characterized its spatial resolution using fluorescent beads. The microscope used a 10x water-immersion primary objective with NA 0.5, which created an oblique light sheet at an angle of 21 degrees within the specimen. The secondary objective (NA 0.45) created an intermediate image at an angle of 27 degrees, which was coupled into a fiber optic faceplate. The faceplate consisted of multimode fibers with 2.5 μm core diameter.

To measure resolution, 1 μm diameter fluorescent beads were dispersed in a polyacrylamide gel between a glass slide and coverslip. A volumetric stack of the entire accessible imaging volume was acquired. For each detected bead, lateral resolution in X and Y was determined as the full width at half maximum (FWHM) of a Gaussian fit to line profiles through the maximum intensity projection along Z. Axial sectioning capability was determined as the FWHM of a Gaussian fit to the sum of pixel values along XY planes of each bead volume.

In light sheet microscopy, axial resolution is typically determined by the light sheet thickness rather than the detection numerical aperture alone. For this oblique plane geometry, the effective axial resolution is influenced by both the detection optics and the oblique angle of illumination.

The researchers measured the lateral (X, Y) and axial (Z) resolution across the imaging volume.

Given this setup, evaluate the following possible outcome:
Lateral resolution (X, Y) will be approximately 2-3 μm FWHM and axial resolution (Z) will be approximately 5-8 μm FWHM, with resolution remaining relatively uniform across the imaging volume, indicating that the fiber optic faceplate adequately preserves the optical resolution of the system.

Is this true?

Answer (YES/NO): NO